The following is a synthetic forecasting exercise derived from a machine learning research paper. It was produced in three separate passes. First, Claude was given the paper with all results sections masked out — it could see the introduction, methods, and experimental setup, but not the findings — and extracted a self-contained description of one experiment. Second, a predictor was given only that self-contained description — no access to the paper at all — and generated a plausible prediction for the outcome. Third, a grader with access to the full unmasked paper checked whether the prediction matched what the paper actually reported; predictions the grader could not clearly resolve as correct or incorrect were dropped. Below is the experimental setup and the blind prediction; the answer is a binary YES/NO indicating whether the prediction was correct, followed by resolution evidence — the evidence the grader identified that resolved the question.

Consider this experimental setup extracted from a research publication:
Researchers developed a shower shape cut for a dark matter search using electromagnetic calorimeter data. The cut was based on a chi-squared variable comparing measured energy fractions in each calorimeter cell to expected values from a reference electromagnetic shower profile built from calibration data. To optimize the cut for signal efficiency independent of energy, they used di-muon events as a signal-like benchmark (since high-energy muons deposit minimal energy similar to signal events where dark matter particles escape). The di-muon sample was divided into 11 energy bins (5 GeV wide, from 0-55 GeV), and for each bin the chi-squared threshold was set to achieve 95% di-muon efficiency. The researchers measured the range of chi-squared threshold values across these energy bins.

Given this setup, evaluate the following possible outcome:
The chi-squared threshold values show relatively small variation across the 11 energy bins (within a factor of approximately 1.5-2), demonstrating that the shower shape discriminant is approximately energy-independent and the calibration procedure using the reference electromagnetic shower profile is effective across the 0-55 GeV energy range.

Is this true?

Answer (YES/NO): NO